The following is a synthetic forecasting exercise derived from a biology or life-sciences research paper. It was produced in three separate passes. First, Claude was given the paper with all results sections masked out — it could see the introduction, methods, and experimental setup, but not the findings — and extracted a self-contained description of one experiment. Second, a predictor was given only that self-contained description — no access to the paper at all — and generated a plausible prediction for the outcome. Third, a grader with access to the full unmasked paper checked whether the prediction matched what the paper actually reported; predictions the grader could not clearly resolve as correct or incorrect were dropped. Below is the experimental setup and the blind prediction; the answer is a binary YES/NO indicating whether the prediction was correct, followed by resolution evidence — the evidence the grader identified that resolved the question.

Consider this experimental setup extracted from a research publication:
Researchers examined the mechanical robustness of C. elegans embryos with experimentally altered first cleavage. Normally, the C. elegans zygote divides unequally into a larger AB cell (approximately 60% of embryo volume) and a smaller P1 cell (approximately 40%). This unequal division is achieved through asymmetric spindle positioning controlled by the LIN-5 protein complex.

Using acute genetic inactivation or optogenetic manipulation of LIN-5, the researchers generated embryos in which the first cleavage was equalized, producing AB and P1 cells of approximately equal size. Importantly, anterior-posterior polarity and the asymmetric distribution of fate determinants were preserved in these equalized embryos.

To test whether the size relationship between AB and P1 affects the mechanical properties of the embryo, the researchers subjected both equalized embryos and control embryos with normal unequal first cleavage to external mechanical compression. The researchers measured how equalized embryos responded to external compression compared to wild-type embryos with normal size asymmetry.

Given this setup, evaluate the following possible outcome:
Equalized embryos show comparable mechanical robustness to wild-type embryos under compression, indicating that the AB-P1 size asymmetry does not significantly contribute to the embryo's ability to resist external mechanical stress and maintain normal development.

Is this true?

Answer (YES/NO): NO